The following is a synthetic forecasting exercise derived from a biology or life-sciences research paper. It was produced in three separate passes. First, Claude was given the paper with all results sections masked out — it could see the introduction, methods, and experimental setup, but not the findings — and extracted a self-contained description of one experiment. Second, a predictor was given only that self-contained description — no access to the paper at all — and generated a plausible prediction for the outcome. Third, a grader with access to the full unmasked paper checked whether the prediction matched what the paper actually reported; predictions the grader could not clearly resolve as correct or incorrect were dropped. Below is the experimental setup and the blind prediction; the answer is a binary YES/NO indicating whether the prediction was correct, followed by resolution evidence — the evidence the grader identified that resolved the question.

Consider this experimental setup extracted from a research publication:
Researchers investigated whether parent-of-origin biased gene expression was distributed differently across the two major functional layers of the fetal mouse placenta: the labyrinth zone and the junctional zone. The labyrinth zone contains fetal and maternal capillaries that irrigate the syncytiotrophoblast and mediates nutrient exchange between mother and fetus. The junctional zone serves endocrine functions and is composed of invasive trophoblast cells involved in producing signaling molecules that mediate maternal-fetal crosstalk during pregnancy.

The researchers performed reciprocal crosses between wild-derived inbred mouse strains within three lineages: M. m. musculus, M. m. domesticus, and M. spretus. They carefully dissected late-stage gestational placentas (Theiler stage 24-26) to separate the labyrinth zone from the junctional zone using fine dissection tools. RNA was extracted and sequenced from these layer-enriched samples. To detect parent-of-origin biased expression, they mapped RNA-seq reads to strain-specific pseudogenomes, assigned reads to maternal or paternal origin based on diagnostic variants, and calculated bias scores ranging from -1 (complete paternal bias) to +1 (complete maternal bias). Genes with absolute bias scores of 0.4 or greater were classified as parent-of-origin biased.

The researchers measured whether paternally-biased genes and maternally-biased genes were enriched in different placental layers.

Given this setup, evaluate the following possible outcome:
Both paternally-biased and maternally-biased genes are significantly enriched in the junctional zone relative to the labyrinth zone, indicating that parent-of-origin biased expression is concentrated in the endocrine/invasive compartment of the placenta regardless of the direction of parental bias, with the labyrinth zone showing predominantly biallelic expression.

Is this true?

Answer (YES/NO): NO